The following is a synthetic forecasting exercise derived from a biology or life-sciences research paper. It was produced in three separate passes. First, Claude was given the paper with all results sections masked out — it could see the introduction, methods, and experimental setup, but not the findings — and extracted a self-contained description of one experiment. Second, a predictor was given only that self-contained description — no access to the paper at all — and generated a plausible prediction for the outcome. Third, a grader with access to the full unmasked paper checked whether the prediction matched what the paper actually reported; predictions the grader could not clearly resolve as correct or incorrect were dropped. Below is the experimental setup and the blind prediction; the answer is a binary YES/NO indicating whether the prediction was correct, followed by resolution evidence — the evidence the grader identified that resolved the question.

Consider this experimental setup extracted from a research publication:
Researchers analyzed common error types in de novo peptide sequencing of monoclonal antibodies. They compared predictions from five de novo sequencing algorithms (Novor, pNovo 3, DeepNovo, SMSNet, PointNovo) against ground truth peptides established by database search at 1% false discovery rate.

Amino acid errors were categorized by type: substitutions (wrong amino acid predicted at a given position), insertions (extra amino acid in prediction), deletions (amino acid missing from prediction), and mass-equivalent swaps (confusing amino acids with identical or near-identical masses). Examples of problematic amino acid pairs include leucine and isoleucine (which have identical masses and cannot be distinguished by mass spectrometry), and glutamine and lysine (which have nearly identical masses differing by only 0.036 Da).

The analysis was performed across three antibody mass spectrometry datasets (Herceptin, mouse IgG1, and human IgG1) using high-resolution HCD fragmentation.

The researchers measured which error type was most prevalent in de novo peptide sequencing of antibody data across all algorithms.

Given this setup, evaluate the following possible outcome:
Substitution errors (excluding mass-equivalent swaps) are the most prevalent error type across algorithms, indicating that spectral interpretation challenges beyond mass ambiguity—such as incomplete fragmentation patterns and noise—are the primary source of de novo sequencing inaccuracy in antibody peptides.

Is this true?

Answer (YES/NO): NO